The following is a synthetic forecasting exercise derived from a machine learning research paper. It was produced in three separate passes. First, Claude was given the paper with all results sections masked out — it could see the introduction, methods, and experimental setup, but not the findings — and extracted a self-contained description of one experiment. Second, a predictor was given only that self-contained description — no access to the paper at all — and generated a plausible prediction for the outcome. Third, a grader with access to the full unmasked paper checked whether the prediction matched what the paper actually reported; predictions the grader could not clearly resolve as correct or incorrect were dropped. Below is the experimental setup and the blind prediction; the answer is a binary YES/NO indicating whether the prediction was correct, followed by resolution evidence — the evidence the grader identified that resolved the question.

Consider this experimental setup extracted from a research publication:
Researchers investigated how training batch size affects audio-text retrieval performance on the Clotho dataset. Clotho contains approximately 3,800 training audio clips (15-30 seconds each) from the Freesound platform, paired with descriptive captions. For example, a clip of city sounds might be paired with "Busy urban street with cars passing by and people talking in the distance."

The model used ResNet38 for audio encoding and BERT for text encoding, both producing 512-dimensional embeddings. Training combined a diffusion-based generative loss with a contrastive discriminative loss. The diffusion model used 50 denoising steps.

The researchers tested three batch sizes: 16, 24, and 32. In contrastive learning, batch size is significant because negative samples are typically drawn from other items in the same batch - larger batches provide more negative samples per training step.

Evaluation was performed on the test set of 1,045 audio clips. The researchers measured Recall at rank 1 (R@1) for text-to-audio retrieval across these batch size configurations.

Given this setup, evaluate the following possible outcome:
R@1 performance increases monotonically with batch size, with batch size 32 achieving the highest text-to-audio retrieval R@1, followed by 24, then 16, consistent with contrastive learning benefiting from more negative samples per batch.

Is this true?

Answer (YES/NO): NO